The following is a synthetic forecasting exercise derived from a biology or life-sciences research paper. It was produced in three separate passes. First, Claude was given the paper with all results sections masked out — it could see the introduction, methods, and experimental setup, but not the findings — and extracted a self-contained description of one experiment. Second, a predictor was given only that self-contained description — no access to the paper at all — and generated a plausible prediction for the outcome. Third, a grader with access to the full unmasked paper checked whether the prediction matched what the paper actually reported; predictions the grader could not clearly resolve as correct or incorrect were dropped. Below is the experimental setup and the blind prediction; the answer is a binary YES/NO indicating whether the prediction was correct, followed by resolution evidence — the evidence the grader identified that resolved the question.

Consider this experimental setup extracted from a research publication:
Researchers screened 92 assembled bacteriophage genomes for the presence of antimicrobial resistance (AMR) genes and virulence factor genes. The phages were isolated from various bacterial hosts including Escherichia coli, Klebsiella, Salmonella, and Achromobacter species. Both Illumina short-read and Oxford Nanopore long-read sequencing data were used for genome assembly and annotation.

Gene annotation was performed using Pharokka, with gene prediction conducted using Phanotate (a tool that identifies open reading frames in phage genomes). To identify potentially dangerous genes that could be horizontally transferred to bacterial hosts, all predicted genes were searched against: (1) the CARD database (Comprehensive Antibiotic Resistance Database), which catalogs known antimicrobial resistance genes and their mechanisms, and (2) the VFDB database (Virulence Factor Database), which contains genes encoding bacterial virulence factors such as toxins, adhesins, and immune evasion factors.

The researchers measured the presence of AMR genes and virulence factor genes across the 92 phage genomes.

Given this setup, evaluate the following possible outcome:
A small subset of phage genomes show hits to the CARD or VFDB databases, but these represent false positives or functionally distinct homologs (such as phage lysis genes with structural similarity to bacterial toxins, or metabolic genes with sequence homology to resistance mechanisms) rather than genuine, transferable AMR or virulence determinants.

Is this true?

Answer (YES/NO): NO